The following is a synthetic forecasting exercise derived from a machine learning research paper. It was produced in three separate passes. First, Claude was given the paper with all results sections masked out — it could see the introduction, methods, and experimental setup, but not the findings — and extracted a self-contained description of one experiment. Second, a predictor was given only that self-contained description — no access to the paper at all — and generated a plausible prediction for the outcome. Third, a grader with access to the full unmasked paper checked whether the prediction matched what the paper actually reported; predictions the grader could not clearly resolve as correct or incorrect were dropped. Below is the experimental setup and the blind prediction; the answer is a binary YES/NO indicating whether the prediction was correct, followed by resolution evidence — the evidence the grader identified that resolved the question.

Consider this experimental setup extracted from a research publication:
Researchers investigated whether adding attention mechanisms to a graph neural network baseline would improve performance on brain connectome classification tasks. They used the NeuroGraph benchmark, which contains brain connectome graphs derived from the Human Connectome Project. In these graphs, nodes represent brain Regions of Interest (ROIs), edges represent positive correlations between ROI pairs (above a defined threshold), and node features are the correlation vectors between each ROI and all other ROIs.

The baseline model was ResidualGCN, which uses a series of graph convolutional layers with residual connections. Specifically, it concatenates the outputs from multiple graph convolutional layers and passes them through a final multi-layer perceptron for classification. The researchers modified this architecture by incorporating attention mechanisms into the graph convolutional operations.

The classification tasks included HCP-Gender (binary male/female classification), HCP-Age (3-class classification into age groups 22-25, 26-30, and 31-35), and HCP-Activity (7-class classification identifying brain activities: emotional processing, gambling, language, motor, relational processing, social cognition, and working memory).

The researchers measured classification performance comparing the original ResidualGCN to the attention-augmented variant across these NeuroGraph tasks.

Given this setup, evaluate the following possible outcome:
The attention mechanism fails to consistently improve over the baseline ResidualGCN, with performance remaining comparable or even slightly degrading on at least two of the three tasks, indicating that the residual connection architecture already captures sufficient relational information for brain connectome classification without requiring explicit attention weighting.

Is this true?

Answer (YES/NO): YES